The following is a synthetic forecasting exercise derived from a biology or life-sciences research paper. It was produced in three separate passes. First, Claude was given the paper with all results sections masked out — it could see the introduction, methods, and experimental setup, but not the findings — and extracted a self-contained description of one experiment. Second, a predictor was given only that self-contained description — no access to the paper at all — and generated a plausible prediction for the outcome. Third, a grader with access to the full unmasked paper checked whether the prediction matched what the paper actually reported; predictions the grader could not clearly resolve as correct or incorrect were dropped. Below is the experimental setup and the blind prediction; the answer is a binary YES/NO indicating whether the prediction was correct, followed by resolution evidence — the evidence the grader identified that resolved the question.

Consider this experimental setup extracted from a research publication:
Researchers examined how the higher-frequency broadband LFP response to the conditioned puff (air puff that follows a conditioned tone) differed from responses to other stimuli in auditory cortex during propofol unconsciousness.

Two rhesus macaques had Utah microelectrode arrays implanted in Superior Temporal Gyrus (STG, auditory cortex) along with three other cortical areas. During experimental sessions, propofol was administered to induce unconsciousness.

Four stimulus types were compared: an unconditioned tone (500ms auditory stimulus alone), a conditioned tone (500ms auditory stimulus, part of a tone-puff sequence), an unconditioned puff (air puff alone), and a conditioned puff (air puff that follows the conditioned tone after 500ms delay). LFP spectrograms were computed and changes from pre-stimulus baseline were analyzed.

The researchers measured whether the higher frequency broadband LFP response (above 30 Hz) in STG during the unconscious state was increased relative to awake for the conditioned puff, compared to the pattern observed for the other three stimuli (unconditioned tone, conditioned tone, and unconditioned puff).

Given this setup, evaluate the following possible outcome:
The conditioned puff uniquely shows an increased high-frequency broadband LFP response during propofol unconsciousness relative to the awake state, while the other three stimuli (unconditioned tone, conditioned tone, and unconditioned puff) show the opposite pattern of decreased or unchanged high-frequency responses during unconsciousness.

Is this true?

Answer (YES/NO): NO